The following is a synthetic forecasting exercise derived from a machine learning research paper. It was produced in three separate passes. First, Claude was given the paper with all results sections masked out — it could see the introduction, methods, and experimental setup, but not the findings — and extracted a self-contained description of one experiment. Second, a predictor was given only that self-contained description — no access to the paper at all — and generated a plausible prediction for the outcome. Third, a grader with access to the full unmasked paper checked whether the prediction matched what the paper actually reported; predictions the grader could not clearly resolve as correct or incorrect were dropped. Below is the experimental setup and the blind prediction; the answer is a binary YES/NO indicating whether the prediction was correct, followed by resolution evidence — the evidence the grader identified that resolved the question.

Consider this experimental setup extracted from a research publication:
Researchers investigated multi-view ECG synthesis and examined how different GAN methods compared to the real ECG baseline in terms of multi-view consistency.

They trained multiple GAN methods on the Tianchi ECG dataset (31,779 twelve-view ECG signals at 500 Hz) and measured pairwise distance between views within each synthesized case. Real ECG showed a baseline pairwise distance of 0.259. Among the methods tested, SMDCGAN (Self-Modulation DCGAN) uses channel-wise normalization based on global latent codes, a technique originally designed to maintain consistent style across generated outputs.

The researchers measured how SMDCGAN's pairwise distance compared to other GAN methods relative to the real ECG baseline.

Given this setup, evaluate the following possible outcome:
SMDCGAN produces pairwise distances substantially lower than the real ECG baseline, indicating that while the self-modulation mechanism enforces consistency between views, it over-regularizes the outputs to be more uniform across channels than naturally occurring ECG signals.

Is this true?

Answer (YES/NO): NO